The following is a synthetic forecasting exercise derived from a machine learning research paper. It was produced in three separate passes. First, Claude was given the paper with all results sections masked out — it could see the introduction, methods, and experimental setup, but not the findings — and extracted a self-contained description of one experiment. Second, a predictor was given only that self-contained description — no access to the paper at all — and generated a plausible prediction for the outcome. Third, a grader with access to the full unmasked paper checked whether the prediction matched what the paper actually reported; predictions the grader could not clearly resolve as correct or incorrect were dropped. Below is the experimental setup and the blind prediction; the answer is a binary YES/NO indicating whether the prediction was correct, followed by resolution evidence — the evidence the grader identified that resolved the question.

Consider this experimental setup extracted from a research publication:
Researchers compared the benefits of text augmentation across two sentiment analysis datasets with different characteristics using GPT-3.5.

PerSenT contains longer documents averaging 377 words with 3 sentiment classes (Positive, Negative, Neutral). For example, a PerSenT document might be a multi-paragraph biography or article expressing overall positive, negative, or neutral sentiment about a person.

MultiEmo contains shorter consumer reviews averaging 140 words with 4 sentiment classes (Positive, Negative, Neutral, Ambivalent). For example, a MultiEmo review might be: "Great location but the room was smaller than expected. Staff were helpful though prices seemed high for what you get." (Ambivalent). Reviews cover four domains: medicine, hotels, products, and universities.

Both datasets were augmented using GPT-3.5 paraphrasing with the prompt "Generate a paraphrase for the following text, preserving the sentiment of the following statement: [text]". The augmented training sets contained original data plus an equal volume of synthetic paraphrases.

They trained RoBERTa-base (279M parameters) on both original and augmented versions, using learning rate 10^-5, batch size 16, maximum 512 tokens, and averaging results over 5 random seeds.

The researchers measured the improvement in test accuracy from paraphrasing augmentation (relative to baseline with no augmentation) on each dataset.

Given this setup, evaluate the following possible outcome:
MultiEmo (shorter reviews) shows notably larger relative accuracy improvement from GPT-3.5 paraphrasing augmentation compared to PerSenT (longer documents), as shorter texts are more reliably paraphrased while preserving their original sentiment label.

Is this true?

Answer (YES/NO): NO